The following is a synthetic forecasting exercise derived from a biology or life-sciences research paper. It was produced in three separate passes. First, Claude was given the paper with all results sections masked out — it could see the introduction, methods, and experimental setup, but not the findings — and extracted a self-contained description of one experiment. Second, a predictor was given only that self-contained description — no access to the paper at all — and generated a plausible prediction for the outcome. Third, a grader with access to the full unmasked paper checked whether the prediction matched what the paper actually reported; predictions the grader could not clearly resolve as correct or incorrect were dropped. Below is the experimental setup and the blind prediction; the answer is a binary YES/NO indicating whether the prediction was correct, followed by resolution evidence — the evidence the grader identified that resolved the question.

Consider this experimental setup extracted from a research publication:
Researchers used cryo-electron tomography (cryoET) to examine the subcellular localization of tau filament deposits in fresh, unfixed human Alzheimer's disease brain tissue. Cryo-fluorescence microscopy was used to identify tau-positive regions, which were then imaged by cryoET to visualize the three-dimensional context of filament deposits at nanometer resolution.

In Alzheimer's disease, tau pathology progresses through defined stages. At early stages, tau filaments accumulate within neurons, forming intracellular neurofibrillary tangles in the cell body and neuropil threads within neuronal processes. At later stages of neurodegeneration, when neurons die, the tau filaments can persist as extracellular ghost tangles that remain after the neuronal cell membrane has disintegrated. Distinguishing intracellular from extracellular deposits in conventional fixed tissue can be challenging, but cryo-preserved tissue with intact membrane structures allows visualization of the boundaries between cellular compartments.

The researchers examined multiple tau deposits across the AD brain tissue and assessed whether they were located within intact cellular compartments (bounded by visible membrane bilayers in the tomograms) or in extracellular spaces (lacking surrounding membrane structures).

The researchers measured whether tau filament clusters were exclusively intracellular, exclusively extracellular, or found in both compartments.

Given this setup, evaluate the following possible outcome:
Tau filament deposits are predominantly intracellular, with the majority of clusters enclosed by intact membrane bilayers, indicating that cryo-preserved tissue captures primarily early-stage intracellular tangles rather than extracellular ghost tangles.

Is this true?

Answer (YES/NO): NO